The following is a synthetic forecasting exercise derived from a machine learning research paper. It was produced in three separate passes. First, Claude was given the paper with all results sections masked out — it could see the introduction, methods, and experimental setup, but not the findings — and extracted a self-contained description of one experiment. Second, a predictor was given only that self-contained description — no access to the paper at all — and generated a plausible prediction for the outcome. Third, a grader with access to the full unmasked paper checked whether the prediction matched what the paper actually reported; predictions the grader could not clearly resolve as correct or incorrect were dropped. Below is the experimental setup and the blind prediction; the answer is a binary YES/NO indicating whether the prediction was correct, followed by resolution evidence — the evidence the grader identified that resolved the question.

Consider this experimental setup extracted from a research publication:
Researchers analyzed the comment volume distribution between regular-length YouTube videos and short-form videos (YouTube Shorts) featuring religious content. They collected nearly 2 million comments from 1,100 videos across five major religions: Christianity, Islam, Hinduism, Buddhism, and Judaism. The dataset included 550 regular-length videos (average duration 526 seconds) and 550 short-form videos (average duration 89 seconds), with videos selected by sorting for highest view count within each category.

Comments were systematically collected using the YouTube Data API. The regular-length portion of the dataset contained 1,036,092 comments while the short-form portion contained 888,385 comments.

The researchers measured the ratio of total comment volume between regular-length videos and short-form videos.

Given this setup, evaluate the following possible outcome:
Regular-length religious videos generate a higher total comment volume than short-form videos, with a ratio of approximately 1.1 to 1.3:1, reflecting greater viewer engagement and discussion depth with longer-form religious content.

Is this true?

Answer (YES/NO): YES